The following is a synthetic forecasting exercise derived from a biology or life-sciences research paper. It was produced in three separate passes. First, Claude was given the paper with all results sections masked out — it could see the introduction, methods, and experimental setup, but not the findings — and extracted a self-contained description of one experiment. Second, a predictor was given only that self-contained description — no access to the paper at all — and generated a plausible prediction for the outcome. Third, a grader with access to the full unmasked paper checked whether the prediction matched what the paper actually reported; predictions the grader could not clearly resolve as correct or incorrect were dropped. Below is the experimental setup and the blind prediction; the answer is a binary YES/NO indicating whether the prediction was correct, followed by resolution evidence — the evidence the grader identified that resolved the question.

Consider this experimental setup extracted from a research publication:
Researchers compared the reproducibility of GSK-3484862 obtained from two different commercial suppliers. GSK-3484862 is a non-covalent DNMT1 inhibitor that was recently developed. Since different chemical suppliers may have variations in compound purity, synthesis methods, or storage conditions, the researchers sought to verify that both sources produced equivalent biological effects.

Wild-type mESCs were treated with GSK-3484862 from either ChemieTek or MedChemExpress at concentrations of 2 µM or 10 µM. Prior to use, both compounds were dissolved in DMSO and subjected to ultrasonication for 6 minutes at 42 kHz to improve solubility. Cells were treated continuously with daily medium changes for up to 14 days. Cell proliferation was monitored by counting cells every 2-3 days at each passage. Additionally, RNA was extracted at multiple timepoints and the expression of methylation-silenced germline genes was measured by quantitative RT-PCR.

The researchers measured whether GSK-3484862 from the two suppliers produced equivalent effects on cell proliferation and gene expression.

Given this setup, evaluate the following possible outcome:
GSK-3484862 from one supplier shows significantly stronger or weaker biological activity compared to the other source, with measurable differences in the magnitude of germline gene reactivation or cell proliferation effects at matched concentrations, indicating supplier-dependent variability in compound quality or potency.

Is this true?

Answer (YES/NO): NO